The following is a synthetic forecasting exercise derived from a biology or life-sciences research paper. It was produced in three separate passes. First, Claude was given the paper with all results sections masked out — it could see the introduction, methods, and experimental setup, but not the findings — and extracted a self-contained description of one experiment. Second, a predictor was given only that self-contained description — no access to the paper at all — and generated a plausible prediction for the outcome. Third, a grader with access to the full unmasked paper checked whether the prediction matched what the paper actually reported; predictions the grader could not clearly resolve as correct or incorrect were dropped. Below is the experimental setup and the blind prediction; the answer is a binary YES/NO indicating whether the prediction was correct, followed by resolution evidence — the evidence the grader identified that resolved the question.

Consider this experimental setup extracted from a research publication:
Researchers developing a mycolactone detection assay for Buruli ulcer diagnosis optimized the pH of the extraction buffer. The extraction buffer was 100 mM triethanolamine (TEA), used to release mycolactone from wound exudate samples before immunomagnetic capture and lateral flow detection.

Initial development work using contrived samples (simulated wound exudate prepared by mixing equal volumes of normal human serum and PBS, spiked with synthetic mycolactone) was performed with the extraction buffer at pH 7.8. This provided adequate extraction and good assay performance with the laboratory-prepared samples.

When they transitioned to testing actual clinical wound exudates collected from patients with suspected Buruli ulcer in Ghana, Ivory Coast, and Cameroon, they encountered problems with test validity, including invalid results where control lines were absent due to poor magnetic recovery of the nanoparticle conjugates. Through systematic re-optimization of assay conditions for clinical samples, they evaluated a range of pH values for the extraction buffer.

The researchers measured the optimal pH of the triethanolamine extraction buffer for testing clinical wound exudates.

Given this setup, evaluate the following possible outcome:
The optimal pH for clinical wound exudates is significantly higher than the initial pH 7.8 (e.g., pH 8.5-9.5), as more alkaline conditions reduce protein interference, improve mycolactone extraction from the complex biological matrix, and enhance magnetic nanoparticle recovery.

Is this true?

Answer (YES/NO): NO